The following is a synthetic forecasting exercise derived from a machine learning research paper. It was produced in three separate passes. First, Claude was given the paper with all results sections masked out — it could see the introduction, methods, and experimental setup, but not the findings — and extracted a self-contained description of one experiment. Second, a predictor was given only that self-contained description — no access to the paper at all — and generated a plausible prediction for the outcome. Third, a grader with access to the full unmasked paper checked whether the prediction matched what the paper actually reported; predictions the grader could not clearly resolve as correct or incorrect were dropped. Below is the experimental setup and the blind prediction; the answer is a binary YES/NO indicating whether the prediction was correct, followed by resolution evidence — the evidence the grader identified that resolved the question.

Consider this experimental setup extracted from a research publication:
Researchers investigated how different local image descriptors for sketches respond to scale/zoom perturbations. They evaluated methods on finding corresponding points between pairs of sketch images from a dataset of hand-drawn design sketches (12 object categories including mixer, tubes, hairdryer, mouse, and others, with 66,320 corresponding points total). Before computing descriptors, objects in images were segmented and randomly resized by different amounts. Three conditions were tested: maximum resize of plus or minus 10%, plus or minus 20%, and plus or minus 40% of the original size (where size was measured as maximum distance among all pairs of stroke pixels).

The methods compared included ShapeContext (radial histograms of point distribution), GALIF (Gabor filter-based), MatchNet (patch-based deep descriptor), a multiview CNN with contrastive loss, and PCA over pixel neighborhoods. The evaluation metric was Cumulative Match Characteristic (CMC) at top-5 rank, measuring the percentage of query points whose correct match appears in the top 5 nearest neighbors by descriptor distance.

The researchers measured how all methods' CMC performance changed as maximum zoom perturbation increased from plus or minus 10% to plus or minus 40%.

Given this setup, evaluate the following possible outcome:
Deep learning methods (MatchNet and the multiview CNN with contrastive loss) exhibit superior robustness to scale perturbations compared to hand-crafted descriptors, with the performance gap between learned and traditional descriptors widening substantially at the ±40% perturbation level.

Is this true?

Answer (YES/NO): NO